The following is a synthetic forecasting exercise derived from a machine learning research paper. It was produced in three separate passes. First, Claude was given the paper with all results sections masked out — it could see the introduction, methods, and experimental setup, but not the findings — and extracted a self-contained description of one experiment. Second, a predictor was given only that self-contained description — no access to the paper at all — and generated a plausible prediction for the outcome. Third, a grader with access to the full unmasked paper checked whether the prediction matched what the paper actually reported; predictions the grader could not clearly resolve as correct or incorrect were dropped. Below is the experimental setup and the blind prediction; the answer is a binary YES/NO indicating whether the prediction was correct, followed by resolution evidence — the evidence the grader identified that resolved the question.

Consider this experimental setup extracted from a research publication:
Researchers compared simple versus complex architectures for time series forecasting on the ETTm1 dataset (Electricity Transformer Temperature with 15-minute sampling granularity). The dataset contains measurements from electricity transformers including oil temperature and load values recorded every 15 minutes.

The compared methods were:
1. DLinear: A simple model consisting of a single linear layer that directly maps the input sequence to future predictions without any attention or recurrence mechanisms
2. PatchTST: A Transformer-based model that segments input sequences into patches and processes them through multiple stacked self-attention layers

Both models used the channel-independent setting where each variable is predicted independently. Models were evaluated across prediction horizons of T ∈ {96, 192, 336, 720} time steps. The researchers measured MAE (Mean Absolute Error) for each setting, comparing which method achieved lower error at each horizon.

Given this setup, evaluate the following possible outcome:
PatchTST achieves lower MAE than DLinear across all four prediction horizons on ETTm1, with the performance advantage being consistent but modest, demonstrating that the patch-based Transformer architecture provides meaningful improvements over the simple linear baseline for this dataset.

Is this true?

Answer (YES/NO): NO